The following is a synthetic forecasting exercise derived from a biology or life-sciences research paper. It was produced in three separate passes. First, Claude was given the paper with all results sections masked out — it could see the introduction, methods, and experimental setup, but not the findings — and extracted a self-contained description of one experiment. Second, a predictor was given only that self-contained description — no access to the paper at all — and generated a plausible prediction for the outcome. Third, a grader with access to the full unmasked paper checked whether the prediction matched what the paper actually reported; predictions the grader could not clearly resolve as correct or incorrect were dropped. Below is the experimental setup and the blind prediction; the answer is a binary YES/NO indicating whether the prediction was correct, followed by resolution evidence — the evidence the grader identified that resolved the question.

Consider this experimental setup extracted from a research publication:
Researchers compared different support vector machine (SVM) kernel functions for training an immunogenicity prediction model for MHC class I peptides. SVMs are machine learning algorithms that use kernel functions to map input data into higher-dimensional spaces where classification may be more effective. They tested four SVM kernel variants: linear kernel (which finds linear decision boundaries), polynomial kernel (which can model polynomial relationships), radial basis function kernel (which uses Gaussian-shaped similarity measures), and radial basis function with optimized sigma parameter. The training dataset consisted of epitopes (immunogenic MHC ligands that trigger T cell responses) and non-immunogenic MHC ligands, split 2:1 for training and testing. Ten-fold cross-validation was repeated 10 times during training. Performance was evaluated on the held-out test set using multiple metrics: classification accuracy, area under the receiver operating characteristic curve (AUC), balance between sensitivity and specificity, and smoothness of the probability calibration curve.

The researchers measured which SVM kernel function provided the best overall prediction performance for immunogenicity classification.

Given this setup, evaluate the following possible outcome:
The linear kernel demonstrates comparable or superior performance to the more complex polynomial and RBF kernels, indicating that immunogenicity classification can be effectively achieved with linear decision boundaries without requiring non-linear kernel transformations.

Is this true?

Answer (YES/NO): NO